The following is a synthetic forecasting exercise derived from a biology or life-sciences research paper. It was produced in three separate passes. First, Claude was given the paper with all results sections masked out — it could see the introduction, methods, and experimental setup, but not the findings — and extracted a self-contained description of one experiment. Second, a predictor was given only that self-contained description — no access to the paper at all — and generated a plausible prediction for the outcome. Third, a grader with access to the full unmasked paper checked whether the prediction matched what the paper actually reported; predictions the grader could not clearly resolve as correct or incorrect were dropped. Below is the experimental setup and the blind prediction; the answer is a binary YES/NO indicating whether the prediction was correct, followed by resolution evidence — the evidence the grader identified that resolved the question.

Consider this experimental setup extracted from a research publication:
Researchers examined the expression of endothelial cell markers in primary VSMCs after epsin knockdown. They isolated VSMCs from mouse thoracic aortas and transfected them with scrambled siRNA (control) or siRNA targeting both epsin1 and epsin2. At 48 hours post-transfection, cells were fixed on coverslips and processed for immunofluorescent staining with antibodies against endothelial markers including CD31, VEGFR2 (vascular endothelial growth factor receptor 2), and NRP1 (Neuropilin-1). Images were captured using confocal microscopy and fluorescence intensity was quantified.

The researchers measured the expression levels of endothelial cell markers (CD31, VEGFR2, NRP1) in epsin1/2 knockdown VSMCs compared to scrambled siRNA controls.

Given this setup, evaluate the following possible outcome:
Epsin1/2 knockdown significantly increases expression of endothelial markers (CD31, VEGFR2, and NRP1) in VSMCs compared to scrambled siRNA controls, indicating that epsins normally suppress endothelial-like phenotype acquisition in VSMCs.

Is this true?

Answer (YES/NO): YES